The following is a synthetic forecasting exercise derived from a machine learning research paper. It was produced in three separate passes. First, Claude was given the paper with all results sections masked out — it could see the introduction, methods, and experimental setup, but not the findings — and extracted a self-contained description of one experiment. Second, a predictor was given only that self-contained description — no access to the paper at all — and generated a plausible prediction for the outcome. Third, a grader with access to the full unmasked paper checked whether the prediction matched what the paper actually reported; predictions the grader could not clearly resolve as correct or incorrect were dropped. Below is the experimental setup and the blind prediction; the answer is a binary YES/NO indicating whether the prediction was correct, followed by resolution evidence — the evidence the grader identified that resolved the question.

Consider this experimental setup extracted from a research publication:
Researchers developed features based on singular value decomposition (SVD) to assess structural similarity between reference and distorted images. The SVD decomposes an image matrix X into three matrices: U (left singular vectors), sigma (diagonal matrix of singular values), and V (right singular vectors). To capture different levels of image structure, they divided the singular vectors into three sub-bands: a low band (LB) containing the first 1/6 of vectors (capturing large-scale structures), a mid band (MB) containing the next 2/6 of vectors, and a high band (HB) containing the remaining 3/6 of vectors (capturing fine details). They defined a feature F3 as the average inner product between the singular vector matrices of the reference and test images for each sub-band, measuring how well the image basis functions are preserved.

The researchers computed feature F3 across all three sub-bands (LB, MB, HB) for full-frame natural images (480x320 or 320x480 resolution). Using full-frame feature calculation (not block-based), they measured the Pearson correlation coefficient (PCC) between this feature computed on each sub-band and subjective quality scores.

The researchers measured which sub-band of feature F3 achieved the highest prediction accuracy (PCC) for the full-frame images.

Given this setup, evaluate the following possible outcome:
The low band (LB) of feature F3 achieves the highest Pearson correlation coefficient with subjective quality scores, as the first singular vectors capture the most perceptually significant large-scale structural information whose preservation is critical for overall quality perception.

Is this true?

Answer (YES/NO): YES